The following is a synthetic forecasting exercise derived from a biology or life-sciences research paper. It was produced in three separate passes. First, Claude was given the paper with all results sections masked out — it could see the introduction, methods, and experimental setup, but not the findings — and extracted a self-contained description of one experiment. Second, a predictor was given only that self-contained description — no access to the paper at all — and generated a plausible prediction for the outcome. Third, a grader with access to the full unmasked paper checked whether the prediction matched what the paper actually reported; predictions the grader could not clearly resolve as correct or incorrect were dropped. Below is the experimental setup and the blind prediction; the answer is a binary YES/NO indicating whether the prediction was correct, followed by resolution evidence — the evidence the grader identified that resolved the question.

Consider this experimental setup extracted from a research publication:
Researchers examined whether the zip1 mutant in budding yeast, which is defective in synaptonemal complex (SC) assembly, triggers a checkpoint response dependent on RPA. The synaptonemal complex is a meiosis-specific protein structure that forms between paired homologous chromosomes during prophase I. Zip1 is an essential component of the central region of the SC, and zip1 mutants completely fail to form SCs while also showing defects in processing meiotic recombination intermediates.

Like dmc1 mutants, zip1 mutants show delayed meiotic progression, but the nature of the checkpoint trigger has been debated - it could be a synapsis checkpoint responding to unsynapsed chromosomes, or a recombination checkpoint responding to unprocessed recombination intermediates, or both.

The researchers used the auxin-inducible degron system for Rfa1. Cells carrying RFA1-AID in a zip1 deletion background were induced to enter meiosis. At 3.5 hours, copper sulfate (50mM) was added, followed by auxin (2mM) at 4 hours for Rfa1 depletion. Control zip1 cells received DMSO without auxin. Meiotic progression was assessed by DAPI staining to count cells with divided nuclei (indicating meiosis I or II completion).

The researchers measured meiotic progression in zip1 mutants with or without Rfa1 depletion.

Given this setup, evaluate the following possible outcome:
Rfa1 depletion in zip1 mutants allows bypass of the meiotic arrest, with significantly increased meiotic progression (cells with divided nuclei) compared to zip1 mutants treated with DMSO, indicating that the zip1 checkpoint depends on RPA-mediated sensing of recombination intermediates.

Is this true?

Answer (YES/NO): YES